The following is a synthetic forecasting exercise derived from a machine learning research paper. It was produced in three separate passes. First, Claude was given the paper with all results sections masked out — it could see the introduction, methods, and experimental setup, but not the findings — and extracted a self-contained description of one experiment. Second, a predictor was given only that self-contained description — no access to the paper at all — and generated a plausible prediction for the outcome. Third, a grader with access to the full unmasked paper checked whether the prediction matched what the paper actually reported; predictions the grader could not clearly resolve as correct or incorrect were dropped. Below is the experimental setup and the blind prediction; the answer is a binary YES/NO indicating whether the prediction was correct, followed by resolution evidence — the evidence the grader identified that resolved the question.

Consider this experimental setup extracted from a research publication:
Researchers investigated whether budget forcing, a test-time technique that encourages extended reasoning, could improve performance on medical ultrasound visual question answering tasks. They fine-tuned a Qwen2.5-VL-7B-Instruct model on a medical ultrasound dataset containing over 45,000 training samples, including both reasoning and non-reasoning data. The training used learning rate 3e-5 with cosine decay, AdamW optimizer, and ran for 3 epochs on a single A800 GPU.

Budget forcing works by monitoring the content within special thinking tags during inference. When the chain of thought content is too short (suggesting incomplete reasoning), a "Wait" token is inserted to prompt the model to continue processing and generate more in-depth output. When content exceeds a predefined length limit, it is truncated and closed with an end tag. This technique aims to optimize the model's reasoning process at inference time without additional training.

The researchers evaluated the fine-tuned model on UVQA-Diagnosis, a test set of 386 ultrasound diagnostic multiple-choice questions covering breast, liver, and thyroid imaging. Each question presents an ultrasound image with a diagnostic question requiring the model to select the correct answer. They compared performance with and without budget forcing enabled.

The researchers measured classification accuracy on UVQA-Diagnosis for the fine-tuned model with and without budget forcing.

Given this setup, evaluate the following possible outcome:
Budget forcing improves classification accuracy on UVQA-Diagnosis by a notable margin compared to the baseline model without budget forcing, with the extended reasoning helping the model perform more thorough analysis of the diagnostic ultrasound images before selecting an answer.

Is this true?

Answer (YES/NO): YES